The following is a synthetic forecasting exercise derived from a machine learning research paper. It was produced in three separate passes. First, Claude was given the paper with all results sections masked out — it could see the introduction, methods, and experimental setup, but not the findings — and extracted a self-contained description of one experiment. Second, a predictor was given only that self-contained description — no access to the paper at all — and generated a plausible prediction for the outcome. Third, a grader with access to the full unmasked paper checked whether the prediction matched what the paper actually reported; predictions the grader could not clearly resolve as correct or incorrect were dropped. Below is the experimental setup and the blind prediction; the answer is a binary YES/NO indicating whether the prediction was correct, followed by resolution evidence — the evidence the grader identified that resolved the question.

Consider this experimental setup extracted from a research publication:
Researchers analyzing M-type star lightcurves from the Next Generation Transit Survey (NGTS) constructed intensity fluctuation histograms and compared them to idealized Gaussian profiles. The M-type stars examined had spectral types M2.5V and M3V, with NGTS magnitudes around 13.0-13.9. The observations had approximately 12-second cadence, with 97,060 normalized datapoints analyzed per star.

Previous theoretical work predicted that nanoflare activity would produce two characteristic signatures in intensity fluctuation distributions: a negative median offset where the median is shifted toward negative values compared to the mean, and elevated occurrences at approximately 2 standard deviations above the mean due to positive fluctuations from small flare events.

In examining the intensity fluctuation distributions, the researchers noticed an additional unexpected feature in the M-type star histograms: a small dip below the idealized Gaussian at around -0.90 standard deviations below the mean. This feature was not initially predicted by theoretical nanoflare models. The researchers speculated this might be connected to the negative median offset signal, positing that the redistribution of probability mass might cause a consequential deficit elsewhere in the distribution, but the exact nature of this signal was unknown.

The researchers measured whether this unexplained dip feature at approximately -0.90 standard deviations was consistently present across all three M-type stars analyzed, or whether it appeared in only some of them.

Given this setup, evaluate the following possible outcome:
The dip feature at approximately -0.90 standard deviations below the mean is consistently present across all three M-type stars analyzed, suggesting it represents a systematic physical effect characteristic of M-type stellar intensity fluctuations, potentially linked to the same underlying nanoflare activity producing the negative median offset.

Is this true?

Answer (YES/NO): YES